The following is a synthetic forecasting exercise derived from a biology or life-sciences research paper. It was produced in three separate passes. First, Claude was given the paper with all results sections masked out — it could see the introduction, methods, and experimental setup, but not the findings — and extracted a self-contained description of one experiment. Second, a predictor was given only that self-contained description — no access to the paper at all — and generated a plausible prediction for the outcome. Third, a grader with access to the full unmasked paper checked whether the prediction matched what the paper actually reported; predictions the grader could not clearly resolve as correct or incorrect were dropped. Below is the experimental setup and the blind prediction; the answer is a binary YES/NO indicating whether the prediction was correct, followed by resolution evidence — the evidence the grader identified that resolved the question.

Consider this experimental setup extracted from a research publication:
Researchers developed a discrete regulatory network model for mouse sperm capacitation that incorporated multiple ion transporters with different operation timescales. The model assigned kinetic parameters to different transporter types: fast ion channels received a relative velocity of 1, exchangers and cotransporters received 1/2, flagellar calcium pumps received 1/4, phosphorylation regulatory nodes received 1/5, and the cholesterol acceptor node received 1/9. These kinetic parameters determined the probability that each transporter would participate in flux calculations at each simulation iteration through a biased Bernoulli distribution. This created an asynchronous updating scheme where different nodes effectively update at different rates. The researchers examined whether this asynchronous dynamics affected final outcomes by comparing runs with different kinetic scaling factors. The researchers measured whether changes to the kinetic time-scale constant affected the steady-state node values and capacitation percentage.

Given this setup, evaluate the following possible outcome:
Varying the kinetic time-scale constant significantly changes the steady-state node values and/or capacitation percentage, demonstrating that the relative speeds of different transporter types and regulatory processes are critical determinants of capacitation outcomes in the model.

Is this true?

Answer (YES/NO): NO